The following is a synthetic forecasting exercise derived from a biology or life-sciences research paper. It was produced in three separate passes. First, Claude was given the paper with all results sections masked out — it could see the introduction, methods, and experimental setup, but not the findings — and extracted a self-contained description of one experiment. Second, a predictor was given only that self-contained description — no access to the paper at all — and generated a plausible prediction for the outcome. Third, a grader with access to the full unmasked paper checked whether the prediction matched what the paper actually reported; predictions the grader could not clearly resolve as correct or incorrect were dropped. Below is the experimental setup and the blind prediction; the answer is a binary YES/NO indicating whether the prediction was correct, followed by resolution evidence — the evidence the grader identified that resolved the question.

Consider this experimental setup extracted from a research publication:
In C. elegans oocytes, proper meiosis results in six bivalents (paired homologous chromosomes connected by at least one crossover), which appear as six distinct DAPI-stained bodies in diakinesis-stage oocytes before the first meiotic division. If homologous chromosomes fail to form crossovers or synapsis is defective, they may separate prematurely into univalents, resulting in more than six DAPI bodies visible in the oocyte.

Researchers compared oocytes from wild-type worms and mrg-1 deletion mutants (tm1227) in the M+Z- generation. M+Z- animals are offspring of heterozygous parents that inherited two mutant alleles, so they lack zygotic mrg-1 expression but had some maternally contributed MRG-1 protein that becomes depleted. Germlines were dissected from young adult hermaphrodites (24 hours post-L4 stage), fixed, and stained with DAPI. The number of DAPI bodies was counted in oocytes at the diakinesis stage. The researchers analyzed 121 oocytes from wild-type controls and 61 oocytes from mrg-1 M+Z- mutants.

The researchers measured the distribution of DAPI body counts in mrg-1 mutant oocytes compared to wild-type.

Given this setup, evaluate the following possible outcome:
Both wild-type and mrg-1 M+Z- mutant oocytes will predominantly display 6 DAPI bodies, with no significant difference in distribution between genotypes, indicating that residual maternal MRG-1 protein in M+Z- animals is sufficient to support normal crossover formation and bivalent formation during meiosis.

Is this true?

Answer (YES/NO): NO